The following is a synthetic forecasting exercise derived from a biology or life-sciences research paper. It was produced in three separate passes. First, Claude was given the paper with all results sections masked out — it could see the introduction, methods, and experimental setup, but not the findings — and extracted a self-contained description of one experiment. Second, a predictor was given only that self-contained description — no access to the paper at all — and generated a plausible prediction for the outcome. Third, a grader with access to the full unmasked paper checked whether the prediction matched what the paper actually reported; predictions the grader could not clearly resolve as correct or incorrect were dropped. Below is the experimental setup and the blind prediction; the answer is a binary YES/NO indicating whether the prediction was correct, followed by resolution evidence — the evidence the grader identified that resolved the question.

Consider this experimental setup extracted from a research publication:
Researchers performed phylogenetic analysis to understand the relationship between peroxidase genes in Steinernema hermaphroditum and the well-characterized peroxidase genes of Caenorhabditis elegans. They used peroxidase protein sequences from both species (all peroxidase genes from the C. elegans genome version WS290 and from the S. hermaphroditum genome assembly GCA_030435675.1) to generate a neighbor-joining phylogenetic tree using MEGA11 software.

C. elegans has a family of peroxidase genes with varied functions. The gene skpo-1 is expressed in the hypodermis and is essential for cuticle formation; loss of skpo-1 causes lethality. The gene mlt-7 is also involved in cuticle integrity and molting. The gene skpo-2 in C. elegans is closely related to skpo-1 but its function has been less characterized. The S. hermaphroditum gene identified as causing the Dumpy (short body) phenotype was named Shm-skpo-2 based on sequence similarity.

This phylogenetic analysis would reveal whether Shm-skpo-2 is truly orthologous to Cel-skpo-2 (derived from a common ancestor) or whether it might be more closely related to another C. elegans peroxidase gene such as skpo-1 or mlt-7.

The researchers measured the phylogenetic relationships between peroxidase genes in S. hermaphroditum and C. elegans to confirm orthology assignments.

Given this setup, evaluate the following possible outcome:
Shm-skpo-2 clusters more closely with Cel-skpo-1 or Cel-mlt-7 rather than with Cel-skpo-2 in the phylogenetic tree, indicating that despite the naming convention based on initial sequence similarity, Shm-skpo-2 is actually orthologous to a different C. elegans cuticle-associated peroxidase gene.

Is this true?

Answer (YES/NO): NO